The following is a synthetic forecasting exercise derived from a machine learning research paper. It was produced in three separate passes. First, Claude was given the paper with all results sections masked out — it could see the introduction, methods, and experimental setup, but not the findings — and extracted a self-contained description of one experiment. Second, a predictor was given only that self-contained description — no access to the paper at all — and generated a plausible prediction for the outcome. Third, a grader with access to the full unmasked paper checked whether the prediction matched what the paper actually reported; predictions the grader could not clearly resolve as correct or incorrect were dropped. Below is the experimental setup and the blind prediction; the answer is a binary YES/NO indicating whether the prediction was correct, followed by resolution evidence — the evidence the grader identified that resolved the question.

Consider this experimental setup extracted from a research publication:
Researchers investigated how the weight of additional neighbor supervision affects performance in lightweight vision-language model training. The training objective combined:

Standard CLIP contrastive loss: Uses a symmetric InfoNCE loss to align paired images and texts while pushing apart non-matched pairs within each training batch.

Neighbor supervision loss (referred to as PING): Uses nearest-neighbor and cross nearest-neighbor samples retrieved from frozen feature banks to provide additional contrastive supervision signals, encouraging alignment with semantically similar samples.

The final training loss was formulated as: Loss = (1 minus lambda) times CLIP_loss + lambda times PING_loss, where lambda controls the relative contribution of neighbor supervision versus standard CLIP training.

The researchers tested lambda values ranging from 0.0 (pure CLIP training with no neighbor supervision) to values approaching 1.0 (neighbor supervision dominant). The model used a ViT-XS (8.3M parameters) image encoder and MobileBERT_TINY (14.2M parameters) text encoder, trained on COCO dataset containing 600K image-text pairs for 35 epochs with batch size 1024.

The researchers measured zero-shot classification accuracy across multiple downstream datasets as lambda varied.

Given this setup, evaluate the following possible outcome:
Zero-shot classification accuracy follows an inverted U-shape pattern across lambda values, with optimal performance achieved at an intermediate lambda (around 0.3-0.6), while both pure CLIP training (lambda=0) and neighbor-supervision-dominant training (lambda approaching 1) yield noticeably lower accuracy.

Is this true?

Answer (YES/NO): NO